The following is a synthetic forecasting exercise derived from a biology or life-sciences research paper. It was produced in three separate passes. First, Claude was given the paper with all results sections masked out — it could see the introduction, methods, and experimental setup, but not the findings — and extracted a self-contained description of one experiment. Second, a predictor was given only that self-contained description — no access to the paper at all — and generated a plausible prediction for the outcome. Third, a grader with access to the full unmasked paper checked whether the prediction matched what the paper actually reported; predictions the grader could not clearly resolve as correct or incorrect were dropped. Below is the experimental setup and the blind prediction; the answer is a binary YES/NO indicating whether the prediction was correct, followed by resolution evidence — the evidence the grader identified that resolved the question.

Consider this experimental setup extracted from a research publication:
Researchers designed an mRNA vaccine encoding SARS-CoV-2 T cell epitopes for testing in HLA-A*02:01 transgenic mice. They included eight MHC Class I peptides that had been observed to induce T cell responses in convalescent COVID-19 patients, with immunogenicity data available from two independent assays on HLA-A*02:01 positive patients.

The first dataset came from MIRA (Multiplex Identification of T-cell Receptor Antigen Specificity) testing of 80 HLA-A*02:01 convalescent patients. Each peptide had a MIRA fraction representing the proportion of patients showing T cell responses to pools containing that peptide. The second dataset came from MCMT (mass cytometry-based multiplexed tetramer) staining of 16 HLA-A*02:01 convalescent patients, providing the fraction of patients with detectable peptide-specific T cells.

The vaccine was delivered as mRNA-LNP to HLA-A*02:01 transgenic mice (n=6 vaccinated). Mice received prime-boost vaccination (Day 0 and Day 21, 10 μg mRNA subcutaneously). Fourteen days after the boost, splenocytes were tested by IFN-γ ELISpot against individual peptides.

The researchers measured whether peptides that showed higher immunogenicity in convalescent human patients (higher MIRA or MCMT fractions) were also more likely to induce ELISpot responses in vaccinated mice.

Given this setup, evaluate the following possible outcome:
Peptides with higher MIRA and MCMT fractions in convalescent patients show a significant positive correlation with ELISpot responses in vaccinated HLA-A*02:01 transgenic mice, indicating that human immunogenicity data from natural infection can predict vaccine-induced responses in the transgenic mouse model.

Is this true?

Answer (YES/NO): NO